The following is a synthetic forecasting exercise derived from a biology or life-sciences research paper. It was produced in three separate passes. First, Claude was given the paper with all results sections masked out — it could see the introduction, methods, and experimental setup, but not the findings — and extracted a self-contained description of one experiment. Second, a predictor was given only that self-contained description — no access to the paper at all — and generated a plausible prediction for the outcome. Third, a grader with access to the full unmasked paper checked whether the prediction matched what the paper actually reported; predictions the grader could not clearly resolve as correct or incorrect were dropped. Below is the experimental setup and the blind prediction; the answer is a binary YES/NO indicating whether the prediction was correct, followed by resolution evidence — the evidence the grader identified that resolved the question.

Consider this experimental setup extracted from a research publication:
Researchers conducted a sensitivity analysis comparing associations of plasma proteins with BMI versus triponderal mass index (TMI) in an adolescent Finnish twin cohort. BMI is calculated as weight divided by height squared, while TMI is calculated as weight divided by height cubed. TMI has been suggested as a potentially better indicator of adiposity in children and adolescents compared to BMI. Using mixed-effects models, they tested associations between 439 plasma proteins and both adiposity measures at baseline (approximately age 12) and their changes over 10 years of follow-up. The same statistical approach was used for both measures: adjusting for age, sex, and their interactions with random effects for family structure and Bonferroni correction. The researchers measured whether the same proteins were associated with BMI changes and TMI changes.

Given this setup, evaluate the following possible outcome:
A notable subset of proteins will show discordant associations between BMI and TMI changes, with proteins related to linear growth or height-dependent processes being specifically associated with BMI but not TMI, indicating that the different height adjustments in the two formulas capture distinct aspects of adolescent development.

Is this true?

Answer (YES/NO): NO